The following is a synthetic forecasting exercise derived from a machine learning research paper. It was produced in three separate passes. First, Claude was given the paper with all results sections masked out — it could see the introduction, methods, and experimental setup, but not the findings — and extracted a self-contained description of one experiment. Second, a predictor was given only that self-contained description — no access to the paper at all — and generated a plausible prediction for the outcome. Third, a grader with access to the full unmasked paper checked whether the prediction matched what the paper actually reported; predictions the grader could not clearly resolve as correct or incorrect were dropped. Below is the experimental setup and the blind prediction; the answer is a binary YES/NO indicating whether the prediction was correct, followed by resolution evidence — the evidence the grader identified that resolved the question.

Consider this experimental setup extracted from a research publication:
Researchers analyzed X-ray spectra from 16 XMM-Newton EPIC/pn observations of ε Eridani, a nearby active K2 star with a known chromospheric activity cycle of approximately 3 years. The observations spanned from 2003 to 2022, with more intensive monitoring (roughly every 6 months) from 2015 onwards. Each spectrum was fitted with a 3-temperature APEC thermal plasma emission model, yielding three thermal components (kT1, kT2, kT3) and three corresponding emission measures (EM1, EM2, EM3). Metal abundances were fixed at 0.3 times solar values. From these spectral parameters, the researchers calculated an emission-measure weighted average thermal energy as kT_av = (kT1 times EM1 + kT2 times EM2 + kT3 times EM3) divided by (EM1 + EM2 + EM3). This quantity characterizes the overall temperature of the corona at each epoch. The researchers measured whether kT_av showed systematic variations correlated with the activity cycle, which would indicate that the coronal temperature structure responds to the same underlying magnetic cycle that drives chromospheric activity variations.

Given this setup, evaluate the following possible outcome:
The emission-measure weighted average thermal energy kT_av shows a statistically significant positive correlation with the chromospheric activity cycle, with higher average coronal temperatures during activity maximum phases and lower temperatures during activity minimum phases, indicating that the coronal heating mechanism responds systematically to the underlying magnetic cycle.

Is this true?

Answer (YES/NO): NO